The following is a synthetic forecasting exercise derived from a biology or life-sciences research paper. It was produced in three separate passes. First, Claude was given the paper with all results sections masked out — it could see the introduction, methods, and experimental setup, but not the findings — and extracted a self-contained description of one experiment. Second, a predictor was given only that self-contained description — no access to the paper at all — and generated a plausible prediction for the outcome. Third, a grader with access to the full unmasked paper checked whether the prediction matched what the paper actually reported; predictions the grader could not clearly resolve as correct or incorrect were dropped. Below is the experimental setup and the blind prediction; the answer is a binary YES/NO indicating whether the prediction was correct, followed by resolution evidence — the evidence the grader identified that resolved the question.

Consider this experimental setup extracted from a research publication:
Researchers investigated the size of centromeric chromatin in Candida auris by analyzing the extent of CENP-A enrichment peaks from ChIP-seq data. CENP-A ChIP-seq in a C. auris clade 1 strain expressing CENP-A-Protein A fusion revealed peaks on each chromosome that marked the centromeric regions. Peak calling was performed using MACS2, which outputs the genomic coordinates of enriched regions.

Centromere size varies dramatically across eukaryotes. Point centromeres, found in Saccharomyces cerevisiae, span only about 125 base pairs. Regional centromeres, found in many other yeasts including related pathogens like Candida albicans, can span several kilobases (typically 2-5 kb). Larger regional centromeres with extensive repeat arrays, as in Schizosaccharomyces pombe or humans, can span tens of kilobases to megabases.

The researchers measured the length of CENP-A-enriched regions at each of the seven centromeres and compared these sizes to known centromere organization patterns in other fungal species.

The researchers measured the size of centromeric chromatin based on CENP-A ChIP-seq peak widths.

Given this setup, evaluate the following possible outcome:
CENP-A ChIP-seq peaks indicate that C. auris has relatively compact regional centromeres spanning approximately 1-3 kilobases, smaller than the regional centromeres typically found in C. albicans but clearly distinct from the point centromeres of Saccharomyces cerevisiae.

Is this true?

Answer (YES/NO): YES